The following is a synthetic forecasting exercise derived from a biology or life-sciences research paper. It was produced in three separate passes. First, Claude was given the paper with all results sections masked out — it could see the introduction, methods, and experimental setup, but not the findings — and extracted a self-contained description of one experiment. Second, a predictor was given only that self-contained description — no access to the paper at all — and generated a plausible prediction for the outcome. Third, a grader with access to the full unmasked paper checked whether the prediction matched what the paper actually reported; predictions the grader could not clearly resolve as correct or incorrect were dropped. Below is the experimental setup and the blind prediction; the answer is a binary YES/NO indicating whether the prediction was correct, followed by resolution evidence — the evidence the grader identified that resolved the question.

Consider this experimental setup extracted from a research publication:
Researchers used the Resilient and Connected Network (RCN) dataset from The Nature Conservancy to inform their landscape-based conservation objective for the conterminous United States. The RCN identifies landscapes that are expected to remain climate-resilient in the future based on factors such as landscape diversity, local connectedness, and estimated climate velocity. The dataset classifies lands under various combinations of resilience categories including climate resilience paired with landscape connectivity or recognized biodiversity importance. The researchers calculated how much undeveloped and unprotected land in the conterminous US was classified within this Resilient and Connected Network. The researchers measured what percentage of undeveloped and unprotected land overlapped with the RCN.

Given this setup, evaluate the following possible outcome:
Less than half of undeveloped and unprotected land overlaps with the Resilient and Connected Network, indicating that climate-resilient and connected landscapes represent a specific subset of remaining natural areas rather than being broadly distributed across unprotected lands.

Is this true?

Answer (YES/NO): YES